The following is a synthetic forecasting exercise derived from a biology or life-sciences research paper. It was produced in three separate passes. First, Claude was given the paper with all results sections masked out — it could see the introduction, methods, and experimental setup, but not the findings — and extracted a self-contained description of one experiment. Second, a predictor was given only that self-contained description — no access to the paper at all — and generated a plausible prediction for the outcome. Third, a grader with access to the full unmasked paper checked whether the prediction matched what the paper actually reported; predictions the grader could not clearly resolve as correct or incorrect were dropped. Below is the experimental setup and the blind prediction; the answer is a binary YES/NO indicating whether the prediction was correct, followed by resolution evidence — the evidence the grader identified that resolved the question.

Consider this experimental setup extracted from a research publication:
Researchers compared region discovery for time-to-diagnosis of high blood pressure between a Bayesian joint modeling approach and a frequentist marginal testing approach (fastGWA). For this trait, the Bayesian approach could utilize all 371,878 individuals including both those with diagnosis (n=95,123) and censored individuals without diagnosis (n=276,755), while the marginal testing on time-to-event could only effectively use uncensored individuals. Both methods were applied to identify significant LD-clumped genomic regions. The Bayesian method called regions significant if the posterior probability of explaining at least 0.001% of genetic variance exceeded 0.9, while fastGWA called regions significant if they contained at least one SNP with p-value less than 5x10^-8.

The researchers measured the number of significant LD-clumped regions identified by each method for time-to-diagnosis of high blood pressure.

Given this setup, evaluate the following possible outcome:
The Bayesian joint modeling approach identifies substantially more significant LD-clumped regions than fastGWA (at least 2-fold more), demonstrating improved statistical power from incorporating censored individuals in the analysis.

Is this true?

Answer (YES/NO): YES